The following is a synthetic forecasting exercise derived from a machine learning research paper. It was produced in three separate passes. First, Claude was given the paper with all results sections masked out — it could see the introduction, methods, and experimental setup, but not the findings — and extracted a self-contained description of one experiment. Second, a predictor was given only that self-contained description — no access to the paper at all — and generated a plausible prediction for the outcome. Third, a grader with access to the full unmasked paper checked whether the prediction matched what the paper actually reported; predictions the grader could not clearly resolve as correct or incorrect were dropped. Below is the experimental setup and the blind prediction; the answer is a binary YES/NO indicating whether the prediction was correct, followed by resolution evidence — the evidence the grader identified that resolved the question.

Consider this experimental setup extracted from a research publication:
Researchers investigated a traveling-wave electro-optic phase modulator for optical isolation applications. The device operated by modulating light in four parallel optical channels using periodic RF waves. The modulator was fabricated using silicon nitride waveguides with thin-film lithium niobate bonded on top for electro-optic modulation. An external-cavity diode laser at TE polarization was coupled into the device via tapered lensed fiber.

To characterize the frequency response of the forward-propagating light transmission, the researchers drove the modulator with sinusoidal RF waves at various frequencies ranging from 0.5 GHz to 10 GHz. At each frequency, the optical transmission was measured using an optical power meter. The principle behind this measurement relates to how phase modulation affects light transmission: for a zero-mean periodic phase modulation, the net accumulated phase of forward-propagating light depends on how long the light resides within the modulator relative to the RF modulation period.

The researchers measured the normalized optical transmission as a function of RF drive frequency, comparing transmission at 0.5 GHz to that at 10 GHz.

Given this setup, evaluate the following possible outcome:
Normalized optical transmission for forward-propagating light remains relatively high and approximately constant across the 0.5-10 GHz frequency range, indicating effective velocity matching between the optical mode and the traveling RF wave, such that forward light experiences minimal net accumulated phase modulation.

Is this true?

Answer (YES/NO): NO